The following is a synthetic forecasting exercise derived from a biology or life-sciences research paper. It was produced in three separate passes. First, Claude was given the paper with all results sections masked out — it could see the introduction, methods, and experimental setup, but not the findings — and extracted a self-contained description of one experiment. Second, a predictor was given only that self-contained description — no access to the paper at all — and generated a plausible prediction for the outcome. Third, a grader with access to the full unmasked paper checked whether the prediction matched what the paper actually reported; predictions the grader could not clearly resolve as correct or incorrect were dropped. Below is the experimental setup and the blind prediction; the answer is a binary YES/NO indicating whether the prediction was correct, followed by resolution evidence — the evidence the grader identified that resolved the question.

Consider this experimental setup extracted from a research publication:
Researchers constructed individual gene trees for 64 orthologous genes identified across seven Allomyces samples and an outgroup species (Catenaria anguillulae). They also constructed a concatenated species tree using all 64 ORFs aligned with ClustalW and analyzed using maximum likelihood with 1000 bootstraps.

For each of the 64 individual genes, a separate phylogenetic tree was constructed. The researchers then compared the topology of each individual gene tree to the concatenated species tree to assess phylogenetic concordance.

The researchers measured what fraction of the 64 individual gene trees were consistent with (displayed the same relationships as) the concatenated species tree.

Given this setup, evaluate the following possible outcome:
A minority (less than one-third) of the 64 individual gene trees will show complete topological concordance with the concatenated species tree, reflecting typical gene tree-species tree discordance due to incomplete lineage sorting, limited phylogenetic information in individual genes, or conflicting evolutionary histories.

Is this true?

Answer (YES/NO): NO